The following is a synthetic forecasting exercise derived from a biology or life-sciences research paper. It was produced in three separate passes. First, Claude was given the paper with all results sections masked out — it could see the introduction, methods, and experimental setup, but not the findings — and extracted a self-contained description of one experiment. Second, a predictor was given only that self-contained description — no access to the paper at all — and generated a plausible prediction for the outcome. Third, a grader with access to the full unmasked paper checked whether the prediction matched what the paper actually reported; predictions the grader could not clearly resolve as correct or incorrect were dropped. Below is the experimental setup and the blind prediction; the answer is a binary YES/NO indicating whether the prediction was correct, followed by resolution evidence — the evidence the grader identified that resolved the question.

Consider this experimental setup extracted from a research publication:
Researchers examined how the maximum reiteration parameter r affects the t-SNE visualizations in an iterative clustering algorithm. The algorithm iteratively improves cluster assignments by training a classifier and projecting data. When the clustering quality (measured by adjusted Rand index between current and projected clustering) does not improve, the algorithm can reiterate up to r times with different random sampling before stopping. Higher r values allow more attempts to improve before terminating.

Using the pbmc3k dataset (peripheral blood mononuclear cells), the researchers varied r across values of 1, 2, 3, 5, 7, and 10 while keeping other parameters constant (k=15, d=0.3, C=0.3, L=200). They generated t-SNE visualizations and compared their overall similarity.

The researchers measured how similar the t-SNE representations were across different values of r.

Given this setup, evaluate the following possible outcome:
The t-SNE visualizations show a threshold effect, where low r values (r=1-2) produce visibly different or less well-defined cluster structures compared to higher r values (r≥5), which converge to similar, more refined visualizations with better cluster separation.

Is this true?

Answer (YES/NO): NO